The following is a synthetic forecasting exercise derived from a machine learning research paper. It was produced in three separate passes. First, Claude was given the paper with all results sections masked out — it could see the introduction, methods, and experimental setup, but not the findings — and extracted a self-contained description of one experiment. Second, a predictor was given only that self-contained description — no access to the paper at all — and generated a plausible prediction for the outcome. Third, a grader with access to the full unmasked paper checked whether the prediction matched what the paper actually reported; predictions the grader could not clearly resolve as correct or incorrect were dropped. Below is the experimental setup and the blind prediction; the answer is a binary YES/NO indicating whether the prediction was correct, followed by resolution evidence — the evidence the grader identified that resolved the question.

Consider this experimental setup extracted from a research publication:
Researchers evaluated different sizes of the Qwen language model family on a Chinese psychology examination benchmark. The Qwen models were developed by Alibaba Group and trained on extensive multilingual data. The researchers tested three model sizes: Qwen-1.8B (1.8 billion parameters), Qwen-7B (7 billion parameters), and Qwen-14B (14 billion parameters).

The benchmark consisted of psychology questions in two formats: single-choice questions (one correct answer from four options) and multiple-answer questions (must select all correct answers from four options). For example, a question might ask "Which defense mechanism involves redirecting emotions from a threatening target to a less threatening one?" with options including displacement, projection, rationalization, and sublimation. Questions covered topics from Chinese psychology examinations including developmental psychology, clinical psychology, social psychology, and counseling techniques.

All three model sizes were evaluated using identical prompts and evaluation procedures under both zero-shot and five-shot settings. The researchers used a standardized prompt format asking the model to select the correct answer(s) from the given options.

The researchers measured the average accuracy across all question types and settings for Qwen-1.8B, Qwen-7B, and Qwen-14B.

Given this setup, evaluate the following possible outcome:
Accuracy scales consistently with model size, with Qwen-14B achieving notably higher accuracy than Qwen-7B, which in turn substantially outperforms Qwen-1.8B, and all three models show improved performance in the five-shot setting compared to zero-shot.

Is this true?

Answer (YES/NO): NO